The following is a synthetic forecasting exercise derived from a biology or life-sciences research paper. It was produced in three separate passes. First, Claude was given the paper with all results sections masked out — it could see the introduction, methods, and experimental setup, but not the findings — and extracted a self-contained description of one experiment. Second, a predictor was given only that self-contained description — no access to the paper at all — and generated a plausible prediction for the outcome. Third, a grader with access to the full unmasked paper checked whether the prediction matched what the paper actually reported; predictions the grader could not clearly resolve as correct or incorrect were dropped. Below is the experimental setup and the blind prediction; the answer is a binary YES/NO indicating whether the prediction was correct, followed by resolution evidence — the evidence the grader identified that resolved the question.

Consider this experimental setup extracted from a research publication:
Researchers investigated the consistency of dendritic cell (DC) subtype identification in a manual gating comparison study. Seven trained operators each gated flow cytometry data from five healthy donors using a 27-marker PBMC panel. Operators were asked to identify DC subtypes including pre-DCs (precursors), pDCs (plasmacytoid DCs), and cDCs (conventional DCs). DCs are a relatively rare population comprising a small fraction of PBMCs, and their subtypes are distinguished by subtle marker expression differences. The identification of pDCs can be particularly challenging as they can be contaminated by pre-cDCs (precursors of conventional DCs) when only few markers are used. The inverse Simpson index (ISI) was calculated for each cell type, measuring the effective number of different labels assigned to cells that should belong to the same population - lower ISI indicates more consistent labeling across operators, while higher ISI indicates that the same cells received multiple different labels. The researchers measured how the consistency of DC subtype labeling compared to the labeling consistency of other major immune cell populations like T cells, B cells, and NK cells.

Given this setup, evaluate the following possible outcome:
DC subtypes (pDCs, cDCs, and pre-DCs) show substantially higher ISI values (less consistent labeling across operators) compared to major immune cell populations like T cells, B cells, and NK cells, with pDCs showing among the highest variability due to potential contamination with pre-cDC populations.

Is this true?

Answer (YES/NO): NO